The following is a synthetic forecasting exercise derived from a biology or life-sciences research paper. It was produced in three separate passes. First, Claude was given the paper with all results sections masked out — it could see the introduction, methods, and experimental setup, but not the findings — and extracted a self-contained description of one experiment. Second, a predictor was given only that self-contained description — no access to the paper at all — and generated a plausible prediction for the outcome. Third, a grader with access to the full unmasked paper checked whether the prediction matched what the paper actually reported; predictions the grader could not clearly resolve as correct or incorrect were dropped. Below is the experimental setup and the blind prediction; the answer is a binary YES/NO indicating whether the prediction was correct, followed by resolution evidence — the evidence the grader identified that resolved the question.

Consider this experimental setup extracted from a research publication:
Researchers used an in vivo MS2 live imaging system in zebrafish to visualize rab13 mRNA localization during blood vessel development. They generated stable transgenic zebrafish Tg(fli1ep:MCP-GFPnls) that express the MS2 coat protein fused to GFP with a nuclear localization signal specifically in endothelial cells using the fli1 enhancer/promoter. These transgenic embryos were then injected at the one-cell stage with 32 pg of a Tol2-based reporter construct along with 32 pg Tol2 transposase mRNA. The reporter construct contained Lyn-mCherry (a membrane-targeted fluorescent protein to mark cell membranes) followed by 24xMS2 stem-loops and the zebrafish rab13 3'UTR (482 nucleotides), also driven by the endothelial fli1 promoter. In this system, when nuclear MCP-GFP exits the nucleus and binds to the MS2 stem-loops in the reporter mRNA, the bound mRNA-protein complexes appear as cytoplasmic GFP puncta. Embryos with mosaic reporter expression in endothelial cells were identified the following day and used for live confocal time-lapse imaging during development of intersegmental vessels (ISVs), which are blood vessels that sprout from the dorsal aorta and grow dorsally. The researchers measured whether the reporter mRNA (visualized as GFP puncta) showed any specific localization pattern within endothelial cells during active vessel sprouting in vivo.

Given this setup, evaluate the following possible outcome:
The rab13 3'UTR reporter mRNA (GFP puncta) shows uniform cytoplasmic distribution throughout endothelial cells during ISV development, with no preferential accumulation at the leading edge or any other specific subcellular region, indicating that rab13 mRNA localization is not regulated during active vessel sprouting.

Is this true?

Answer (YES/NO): NO